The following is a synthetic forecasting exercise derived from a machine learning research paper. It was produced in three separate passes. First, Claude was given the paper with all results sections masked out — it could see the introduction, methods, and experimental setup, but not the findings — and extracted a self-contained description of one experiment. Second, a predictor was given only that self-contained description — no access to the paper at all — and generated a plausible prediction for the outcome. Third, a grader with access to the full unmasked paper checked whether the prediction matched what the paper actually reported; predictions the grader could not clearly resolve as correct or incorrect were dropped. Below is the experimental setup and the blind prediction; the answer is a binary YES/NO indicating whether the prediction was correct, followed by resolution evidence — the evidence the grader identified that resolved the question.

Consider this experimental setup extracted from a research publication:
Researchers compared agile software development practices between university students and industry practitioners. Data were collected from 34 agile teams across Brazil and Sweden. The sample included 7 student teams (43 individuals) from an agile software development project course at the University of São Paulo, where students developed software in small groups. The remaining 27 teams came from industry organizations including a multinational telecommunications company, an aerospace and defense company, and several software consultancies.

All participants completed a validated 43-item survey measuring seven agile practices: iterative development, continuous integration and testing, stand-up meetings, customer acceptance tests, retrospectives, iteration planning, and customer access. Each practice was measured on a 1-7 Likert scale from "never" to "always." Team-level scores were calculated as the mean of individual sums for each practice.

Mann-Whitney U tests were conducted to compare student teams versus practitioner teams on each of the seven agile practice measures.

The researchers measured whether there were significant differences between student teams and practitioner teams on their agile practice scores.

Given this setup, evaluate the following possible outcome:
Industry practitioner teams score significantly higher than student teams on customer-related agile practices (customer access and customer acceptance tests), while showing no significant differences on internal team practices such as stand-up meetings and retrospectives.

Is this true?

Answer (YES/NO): NO